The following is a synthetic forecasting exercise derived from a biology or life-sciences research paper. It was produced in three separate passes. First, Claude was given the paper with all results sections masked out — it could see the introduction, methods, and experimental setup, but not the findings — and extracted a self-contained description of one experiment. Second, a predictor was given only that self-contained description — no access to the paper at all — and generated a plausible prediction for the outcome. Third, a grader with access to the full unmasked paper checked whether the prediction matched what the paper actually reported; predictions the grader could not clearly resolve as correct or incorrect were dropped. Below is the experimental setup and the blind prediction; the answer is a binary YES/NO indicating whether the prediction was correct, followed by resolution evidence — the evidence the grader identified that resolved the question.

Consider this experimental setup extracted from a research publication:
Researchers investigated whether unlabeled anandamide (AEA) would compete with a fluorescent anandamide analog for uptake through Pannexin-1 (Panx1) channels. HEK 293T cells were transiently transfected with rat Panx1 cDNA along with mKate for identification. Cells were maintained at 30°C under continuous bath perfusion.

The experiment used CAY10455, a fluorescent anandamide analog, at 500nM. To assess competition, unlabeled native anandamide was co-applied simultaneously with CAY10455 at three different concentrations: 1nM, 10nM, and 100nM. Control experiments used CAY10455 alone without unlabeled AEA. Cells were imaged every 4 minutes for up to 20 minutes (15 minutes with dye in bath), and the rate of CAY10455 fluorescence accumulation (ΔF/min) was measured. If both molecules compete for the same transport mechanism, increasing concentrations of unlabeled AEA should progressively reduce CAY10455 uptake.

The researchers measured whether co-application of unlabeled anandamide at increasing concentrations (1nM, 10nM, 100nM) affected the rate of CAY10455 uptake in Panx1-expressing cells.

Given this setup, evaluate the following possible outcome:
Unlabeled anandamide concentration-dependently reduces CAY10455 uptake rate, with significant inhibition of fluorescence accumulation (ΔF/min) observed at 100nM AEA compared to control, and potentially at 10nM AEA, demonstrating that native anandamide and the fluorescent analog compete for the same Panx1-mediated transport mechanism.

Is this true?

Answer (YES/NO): NO